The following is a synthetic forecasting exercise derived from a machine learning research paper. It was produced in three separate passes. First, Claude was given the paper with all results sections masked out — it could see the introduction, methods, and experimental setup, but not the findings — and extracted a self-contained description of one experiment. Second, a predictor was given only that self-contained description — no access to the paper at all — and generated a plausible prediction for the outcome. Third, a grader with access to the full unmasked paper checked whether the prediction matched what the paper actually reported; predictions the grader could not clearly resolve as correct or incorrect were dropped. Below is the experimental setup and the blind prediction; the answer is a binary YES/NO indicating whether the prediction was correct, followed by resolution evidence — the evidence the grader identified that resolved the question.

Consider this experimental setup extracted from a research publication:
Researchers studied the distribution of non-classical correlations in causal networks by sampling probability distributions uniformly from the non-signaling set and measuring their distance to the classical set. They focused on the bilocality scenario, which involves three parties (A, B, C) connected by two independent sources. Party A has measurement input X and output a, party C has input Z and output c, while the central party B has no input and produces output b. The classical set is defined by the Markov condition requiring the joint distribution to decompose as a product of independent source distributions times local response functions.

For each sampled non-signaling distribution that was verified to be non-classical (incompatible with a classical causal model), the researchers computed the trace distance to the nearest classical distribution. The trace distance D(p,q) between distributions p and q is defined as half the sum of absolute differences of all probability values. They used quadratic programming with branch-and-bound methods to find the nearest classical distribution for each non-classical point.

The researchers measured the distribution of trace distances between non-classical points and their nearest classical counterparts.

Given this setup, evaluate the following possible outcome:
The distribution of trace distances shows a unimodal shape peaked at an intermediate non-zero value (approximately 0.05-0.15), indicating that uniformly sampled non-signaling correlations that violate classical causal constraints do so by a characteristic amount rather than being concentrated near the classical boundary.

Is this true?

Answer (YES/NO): NO